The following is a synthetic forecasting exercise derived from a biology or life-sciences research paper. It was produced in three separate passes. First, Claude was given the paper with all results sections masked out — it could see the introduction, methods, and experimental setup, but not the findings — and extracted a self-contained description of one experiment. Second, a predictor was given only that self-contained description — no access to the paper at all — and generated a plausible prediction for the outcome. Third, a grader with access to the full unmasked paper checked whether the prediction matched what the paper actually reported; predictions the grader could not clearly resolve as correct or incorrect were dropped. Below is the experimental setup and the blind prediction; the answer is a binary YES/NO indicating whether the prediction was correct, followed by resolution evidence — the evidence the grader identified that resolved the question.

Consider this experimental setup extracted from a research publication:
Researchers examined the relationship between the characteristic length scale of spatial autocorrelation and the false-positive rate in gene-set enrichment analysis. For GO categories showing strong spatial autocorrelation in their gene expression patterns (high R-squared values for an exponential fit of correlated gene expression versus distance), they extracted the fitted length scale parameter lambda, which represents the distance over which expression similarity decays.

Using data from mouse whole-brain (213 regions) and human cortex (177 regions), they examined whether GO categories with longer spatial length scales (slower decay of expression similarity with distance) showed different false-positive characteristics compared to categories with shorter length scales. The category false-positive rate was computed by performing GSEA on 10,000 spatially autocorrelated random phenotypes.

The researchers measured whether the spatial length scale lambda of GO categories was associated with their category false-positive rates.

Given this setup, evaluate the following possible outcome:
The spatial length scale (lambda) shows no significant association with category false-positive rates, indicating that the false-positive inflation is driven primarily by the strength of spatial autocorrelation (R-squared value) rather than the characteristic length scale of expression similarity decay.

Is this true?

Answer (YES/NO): NO